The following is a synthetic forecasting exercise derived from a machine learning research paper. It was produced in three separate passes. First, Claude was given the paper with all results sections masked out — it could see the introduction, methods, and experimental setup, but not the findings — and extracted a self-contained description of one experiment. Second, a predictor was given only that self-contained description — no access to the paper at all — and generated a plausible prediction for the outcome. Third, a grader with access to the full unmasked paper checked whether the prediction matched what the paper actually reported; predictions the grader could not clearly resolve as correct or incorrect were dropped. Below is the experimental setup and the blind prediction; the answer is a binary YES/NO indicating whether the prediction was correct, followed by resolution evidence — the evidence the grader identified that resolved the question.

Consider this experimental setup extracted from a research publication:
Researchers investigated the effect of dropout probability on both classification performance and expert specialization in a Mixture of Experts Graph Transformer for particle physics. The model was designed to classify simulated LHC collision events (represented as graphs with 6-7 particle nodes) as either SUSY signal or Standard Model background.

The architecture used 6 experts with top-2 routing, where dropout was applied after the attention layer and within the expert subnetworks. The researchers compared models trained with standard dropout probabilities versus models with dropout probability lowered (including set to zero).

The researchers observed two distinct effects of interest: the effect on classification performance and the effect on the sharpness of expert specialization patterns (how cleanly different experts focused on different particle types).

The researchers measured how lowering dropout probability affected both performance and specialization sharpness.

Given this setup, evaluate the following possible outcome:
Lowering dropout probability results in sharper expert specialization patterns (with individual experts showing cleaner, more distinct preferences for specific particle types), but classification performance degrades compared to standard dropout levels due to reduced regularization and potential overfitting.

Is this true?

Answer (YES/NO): NO